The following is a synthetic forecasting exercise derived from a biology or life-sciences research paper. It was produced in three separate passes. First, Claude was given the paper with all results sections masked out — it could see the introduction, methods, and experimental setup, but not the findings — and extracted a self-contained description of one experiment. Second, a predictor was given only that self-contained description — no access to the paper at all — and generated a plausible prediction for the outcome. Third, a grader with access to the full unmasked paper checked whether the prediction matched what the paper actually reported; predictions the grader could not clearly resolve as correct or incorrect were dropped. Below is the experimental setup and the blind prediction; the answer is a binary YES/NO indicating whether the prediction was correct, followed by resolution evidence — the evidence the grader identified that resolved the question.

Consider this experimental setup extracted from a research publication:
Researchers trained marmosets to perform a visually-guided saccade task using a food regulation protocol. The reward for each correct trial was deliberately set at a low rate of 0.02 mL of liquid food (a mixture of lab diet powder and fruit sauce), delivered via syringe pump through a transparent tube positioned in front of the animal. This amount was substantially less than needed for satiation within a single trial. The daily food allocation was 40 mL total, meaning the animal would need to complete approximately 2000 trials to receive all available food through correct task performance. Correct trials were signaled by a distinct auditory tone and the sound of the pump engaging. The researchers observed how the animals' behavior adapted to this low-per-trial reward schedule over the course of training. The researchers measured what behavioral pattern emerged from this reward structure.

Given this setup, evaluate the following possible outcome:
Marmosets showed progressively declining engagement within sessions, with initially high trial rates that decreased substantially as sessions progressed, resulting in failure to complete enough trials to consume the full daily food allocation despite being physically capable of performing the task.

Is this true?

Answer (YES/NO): NO